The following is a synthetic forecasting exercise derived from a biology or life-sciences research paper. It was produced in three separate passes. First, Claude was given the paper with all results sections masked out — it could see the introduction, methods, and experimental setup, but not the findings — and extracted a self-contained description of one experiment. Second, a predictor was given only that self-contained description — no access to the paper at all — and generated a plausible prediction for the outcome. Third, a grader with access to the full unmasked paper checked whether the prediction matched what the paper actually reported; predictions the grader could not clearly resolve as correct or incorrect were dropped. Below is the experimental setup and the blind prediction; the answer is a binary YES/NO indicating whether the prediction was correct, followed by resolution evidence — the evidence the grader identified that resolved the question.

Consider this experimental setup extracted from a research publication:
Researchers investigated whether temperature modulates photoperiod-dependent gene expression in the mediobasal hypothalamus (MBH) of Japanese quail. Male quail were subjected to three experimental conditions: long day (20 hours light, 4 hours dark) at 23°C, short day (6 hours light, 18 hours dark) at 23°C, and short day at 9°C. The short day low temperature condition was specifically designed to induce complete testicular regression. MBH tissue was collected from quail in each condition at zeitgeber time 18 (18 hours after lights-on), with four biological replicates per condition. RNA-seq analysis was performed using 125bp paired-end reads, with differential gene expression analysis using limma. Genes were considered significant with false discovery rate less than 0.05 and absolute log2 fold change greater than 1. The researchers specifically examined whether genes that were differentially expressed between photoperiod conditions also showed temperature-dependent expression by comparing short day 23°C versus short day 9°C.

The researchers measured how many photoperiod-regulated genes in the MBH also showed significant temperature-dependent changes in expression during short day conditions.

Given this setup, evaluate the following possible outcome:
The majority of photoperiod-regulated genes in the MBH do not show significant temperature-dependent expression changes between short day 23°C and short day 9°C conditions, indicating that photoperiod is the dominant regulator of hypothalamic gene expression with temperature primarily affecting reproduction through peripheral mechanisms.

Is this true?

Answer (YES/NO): NO